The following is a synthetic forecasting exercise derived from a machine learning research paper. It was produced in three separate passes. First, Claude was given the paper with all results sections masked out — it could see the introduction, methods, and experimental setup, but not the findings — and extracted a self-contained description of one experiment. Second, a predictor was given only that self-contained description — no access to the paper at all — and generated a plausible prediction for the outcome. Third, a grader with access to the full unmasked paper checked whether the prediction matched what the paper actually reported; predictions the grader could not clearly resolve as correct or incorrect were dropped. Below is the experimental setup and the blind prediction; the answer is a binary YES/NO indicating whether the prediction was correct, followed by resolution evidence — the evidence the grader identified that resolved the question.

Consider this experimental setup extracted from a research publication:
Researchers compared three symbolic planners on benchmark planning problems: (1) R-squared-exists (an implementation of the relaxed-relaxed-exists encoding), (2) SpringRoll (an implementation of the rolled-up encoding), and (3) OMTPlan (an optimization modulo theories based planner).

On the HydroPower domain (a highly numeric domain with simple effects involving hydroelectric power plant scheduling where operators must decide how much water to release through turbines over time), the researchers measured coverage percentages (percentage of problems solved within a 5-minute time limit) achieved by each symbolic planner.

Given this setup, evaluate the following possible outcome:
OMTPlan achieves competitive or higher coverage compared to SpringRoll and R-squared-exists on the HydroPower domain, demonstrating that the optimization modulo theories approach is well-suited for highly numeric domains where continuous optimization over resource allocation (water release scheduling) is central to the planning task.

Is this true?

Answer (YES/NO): NO